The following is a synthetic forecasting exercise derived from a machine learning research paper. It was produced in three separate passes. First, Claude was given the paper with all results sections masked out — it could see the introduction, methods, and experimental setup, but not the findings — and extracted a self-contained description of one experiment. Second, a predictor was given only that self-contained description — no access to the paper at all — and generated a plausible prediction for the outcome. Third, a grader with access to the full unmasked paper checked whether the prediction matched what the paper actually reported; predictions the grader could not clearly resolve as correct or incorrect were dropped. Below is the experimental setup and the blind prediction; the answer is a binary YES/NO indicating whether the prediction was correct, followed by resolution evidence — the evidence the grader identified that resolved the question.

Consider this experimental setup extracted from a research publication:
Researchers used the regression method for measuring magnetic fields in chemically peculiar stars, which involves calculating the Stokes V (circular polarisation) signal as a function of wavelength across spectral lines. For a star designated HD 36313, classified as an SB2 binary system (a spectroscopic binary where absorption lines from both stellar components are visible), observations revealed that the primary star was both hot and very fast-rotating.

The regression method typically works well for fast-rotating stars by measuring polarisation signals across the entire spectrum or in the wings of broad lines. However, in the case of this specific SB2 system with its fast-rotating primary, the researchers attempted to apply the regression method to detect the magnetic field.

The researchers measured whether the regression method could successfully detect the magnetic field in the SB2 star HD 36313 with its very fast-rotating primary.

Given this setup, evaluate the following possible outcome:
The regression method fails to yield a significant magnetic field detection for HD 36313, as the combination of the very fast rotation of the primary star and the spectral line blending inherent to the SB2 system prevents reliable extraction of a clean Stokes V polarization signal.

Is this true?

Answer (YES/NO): YES